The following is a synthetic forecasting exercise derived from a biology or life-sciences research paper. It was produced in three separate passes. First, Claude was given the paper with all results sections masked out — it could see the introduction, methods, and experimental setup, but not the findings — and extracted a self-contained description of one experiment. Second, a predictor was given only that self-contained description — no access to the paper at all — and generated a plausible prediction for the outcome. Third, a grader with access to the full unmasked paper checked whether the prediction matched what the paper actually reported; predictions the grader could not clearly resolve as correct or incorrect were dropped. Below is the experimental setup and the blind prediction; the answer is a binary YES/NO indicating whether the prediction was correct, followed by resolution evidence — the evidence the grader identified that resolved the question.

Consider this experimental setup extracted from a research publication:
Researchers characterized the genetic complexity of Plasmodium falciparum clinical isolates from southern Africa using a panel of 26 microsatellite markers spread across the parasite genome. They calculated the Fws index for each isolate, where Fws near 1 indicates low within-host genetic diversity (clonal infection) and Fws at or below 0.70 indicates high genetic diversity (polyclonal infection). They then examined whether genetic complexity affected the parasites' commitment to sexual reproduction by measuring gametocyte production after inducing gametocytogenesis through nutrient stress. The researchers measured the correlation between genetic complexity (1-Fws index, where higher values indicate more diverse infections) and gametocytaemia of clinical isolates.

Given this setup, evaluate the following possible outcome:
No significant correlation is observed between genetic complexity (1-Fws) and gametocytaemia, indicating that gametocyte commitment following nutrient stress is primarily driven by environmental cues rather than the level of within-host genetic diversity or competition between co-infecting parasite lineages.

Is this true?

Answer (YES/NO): NO